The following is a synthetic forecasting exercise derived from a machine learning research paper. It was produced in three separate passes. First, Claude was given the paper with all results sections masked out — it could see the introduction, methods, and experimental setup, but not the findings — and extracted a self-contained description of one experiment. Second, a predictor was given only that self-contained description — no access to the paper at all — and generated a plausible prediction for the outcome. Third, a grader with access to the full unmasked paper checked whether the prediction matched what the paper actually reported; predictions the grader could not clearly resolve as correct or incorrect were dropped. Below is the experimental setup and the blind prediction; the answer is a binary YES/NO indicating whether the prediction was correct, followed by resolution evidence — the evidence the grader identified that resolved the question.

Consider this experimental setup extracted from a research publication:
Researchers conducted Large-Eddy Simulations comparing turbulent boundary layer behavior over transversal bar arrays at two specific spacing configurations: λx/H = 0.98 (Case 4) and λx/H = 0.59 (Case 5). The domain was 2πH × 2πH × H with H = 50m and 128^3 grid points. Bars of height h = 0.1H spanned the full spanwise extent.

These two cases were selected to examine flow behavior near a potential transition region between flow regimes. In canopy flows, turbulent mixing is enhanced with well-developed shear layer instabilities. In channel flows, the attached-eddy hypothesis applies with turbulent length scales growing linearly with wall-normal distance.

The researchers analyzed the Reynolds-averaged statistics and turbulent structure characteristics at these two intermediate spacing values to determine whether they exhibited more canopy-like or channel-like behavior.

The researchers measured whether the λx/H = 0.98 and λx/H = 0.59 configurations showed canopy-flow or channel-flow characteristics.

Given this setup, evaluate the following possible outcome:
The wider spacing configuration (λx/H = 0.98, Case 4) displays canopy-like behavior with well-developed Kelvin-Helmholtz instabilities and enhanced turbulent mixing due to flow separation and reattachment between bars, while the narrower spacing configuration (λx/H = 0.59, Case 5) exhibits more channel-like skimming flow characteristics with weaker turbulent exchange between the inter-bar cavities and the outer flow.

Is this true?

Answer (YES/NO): YES